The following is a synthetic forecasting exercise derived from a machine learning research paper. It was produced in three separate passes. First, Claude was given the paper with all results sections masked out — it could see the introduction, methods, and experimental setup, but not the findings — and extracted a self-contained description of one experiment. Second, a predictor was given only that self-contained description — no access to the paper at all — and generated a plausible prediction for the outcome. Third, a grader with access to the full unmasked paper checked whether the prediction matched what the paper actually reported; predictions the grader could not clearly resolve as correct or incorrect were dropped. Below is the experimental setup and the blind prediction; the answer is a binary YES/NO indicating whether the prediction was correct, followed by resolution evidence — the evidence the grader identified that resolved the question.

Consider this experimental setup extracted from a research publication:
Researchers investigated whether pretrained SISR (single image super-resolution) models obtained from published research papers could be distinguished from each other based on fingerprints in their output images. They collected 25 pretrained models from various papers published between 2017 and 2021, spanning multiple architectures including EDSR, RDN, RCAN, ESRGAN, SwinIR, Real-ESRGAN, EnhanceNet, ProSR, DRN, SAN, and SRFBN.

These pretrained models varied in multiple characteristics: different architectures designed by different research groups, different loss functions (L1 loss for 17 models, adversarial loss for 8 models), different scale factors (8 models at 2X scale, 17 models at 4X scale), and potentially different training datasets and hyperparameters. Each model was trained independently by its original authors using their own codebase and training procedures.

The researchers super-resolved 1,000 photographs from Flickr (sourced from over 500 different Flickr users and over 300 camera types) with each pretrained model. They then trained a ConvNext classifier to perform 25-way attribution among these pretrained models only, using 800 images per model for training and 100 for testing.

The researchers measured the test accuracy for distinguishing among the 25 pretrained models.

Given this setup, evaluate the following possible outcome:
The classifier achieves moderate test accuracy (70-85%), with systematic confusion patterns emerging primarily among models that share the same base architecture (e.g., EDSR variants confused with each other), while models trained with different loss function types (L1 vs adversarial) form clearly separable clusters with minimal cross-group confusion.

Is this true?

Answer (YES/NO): NO